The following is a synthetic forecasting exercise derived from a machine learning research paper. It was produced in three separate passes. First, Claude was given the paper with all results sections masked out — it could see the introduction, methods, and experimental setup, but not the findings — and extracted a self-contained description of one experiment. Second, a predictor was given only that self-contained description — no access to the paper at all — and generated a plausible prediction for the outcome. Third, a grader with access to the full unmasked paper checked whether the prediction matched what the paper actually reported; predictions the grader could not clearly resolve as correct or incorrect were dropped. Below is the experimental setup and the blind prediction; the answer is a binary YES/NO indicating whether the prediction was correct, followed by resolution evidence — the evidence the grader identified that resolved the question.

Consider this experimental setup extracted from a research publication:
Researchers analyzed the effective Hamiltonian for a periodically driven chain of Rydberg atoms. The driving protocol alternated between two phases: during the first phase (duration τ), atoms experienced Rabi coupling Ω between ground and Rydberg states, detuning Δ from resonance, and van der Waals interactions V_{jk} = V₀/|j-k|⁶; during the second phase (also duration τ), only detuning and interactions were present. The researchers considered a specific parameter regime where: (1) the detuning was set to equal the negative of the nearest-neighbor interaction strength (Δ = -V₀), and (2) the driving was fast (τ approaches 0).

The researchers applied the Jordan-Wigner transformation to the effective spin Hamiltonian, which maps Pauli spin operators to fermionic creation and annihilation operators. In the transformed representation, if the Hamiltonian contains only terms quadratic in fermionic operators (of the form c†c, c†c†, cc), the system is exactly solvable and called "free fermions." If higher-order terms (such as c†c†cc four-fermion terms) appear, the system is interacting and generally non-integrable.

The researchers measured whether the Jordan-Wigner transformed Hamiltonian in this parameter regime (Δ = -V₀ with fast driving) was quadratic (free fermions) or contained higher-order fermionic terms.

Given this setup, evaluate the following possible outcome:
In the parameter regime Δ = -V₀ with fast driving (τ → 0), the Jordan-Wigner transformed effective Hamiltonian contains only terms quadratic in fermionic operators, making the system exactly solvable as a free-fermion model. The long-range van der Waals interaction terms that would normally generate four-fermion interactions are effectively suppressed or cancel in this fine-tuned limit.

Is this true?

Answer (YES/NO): YES